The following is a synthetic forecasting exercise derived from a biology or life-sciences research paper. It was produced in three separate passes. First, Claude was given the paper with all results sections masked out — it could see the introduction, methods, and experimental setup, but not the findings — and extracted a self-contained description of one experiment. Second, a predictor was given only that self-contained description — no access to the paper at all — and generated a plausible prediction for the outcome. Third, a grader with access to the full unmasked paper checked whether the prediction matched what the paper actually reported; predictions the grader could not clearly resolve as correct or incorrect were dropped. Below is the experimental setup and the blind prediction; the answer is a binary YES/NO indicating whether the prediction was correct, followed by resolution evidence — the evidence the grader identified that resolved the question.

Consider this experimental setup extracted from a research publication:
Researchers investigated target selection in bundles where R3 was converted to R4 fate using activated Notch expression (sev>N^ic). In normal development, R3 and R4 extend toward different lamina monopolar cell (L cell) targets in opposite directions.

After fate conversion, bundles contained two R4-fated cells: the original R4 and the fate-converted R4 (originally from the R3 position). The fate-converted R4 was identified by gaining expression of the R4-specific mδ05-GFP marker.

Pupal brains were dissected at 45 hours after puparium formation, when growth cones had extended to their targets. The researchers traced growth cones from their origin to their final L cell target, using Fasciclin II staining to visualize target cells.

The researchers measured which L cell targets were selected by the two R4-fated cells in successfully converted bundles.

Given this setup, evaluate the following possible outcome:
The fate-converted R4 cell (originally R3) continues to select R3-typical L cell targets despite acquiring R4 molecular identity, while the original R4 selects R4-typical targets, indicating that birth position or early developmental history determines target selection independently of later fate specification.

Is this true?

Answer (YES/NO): NO